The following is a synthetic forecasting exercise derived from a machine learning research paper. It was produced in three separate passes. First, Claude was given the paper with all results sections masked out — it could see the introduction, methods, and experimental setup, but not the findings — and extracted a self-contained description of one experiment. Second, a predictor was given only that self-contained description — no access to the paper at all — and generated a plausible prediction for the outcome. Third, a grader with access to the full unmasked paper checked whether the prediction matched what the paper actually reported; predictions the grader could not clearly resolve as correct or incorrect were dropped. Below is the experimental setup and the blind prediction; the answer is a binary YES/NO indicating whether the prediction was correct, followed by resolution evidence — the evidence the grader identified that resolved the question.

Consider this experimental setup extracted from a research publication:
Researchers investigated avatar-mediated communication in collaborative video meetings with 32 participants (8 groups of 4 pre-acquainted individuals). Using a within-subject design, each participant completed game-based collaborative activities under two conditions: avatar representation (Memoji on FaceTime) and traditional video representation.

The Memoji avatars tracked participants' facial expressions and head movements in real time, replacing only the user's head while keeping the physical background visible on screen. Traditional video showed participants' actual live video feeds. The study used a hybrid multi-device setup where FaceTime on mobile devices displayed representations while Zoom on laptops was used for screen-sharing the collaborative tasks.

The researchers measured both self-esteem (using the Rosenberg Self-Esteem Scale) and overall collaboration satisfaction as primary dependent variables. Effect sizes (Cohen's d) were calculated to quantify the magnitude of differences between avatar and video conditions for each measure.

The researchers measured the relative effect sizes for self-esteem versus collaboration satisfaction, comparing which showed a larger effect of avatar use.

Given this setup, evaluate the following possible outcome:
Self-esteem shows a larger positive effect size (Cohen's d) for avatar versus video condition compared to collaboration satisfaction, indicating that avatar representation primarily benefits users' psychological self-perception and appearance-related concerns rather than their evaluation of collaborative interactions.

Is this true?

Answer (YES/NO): YES